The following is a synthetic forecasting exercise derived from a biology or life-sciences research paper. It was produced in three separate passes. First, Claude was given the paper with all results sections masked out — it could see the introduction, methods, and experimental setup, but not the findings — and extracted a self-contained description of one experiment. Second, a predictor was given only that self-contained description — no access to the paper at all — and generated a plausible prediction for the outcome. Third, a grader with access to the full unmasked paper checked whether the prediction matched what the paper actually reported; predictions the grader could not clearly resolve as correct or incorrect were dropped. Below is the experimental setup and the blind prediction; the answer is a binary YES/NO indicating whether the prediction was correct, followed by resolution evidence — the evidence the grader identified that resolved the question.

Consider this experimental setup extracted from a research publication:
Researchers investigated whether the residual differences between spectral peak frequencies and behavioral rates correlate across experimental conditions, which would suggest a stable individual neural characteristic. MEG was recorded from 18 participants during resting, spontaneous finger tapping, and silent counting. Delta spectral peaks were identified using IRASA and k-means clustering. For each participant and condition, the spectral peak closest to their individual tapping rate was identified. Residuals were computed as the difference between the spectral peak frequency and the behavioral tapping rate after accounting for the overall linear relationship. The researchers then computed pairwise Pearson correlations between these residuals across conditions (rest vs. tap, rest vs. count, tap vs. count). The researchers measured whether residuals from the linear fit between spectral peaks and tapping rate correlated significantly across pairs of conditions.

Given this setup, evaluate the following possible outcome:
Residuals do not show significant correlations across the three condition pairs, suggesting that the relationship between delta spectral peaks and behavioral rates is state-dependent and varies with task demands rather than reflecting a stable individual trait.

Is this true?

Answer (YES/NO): YES